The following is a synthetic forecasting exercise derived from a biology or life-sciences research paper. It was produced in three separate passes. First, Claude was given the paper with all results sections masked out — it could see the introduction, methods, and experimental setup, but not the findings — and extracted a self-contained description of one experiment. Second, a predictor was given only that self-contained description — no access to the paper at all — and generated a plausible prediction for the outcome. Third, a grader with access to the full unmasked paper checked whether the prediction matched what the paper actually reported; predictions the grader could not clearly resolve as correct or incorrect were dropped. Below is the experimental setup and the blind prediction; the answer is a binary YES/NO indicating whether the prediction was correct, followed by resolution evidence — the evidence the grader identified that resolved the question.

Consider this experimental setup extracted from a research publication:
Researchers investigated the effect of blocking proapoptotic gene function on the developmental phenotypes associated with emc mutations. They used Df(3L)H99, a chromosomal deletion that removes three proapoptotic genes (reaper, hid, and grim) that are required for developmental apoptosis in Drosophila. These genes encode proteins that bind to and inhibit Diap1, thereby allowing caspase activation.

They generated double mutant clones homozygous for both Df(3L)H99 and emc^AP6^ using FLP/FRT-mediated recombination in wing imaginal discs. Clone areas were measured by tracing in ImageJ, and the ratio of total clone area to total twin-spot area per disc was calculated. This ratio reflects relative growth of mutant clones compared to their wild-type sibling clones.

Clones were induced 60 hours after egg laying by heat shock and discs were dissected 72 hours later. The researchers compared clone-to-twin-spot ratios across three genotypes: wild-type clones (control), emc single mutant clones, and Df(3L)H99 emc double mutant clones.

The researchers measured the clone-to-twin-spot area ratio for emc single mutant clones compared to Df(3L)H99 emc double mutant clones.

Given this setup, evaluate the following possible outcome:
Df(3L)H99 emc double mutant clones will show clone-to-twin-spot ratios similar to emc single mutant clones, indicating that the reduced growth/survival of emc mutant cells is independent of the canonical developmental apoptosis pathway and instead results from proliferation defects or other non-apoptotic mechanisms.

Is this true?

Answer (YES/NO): NO